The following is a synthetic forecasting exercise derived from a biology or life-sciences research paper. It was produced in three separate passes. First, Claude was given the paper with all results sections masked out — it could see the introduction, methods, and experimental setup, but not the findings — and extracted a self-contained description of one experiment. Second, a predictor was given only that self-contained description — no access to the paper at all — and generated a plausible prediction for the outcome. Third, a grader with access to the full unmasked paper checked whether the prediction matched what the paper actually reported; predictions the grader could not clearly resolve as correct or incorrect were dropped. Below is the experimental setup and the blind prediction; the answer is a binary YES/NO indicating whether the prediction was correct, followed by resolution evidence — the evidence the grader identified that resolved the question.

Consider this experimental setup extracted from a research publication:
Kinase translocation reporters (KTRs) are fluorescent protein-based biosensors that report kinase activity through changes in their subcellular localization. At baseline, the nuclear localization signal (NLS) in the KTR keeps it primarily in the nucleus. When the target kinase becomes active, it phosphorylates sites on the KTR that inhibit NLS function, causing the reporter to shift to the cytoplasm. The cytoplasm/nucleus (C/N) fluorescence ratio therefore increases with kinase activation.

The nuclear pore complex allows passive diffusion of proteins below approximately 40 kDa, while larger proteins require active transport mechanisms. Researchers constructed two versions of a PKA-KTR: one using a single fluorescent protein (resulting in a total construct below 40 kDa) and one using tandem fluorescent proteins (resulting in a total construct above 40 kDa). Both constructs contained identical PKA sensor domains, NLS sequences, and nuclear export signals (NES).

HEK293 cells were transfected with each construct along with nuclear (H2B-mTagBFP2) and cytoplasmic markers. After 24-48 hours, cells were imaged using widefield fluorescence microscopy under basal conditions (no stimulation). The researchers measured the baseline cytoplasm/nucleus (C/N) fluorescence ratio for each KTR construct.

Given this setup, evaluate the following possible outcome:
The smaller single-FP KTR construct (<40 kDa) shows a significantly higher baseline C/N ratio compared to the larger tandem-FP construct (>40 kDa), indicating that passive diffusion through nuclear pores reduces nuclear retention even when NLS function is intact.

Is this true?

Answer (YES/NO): NO